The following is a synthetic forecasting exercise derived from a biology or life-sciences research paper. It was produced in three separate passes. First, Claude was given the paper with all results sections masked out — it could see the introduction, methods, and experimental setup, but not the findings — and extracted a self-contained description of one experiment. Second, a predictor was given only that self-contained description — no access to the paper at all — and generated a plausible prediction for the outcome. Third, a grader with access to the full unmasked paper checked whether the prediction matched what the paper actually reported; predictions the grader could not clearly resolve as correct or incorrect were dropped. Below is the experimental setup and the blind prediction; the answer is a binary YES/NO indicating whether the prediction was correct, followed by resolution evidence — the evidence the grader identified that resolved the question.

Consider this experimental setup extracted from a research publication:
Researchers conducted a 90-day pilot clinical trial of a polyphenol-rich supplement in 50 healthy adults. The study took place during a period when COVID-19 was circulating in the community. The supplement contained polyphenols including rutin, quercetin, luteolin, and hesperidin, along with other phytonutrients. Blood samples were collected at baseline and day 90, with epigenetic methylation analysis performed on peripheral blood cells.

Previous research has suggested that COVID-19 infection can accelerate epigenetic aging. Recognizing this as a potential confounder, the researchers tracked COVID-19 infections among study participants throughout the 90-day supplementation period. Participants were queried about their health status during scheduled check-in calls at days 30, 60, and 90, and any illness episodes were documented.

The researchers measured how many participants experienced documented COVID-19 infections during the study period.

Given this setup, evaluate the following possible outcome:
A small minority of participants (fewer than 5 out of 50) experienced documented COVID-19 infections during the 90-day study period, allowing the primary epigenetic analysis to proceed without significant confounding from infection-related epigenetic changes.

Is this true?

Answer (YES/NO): NO